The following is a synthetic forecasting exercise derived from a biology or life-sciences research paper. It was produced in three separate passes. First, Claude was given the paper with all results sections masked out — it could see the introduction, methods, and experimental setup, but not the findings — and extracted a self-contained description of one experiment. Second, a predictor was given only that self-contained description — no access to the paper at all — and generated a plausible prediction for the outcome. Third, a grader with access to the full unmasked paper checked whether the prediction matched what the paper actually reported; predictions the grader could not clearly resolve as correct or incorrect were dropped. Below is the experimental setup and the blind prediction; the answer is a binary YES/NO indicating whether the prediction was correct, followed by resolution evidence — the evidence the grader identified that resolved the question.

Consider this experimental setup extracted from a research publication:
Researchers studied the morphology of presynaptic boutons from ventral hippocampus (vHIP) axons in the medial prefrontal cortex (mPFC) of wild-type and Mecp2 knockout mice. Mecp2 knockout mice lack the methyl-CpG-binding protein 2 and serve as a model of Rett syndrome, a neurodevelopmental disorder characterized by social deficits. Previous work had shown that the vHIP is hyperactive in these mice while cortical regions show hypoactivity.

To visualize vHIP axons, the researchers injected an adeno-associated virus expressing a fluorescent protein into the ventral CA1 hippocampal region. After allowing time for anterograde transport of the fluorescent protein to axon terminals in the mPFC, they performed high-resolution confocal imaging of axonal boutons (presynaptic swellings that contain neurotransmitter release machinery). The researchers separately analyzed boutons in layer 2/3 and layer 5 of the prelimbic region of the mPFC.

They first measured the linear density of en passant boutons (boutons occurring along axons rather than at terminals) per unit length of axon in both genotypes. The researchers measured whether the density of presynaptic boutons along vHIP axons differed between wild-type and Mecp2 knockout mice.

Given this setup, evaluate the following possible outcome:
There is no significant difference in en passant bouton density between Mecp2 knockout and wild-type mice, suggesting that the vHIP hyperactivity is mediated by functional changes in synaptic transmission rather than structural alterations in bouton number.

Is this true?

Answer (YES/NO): YES